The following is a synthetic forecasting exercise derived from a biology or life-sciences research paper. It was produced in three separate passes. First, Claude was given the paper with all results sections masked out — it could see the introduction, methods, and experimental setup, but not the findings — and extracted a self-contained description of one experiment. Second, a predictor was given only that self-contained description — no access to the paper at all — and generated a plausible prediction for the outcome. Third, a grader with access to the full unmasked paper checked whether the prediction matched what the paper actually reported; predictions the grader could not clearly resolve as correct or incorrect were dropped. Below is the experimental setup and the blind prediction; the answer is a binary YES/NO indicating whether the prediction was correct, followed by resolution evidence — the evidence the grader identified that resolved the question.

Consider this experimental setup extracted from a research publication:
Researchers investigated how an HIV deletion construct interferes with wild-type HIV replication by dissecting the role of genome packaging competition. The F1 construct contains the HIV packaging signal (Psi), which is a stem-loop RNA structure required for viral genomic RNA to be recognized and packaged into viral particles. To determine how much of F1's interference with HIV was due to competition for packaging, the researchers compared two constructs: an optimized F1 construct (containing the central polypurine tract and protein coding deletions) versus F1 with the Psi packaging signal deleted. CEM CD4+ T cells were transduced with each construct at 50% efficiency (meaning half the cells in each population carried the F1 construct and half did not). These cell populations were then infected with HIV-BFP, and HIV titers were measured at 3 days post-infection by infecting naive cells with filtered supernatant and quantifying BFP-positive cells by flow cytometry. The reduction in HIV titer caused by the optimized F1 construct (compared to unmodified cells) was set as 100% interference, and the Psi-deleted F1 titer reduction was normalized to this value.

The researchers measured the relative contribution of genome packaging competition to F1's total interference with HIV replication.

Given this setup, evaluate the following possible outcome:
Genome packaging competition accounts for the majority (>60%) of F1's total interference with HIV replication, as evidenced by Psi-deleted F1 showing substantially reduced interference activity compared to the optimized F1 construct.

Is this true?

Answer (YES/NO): NO